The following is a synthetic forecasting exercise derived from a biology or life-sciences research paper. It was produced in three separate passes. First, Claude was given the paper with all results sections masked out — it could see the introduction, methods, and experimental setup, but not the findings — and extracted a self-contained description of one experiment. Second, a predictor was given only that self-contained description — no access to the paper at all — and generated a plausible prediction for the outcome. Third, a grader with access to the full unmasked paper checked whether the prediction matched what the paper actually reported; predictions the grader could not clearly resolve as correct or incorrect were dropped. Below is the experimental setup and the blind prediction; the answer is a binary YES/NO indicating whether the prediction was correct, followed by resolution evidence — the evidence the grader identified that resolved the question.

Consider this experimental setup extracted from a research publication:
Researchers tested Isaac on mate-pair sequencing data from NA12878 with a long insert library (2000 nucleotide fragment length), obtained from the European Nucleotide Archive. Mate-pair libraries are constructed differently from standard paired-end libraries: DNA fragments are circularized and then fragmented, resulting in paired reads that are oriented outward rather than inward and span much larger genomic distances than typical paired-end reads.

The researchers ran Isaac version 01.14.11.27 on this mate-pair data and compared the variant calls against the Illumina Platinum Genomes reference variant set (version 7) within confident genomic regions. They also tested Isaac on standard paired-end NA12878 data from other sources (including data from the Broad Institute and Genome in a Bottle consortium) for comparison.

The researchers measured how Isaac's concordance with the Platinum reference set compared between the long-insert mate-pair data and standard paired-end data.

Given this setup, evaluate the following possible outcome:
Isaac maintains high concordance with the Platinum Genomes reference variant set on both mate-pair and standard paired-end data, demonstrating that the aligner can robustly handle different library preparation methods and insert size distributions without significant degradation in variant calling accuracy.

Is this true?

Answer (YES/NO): NO